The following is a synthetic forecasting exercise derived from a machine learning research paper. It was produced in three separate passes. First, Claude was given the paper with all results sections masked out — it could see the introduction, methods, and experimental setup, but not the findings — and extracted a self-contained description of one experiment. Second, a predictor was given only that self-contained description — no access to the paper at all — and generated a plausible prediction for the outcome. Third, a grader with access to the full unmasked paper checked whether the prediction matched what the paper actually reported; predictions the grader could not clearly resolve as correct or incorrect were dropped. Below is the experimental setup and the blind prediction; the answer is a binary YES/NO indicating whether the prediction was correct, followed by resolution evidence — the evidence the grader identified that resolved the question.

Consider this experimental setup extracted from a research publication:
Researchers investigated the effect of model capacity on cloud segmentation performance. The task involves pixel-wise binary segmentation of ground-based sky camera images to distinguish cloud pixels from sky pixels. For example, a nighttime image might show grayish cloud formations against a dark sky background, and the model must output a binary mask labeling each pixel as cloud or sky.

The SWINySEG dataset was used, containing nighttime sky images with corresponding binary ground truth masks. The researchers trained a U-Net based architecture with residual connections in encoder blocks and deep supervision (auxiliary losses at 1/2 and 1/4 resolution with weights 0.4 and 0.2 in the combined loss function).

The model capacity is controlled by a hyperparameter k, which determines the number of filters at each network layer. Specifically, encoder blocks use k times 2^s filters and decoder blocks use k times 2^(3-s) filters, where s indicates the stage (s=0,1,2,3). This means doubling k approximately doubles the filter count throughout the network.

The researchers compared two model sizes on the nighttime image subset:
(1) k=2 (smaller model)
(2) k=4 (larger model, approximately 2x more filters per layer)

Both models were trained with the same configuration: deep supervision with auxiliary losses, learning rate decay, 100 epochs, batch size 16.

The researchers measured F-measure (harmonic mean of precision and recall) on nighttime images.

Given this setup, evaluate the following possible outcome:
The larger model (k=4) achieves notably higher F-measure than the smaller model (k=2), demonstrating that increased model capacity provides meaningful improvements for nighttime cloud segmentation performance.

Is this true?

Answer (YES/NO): YES